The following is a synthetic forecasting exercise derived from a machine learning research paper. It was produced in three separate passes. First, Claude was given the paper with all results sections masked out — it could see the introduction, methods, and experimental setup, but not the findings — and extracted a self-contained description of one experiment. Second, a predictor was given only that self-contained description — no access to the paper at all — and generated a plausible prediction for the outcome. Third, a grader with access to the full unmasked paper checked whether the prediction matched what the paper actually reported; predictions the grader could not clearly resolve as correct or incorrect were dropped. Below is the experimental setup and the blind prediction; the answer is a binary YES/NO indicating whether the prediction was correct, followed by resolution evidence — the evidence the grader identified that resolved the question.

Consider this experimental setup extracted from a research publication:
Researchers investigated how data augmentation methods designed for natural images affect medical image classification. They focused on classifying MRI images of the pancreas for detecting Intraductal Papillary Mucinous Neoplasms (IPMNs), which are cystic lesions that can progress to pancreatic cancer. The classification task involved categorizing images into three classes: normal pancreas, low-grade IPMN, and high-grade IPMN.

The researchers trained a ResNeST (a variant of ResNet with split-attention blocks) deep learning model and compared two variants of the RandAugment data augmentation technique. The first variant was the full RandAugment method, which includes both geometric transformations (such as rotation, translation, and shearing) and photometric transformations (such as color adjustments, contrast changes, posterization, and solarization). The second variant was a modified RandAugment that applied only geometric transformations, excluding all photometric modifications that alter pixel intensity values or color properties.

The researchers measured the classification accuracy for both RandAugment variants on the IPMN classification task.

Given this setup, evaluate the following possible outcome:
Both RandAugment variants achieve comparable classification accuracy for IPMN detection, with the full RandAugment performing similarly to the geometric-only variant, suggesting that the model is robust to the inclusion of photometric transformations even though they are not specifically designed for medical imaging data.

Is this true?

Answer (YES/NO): NO